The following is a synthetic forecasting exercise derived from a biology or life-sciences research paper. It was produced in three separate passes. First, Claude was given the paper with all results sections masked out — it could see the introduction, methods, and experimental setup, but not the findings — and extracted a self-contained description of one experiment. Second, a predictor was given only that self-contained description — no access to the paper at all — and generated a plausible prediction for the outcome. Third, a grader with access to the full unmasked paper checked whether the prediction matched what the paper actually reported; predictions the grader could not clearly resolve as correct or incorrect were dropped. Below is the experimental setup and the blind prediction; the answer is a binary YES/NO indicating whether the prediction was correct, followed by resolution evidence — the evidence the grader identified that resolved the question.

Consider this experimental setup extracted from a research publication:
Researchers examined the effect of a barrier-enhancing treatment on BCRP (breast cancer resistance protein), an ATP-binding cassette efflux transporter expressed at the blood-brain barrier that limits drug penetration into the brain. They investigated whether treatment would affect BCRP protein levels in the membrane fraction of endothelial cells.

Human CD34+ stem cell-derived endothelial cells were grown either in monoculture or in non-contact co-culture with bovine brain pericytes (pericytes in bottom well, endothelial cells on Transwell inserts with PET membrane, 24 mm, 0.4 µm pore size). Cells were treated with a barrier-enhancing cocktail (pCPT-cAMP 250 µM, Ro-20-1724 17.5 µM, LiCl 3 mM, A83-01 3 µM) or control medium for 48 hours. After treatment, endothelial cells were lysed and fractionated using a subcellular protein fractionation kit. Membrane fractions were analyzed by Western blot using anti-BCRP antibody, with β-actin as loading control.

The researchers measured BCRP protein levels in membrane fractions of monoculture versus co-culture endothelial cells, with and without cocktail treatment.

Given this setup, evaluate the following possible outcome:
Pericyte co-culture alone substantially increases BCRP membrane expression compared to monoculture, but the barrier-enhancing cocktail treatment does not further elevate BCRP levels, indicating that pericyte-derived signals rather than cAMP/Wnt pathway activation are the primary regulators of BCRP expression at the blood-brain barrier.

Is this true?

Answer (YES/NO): NO